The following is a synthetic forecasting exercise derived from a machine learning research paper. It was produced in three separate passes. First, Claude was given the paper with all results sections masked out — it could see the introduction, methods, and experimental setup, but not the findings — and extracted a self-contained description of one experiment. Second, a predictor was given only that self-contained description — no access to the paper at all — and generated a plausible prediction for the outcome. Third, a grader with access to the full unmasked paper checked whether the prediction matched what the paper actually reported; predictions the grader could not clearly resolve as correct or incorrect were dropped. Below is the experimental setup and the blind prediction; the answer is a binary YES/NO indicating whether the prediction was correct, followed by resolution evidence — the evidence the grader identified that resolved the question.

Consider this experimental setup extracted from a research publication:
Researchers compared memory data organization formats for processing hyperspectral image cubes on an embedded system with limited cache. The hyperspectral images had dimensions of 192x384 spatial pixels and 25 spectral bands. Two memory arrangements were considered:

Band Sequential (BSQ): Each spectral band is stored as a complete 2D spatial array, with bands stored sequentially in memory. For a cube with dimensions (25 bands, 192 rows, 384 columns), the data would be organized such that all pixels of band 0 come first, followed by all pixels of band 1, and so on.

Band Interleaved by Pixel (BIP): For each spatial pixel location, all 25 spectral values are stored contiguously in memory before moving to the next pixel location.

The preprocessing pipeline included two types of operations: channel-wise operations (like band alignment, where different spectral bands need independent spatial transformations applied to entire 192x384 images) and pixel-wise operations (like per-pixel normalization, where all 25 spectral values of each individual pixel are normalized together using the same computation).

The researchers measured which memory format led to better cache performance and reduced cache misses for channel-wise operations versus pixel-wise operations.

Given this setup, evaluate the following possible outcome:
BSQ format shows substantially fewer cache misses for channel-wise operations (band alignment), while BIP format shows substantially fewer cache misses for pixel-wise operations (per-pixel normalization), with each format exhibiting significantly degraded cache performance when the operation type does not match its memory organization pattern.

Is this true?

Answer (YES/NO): YES